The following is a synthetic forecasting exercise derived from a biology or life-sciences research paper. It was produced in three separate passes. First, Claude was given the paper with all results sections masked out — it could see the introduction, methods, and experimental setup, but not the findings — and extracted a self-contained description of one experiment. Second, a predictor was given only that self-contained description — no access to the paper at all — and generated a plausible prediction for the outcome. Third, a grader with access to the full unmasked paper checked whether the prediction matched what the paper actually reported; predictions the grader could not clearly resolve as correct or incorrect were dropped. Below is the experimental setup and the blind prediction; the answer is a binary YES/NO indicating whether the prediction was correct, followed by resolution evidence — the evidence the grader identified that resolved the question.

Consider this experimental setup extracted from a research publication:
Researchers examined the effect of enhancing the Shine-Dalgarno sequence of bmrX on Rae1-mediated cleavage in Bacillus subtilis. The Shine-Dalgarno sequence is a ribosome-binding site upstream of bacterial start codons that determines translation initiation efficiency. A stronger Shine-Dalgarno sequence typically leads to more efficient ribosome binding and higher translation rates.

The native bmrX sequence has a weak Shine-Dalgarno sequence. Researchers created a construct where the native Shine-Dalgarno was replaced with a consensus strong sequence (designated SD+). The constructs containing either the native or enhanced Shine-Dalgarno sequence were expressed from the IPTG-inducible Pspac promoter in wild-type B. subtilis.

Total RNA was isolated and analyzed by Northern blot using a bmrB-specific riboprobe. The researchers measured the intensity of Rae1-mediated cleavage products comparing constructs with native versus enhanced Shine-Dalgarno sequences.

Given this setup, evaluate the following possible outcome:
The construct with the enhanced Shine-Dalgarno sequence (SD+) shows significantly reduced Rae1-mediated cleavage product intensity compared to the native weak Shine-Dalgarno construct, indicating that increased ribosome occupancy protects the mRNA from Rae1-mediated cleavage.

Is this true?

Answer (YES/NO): YES